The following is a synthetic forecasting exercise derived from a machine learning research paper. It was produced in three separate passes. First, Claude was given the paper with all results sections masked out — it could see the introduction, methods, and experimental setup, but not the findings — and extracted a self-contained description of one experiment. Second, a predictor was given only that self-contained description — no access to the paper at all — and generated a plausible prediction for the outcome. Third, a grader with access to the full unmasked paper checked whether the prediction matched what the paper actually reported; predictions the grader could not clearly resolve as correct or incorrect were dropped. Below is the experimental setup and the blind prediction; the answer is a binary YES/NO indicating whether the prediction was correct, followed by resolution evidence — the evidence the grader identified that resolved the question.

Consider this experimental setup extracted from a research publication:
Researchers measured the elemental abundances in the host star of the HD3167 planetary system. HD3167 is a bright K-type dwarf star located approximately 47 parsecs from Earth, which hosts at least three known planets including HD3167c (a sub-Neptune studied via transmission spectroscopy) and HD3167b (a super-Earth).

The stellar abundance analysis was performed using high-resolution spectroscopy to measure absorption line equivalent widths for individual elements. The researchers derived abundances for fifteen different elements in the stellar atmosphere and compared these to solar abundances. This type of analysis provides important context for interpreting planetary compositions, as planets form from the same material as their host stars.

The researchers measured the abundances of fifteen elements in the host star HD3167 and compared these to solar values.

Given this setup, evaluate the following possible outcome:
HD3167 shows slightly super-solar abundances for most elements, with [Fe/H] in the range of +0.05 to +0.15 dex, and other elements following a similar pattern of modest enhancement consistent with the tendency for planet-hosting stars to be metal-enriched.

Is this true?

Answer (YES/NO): NO